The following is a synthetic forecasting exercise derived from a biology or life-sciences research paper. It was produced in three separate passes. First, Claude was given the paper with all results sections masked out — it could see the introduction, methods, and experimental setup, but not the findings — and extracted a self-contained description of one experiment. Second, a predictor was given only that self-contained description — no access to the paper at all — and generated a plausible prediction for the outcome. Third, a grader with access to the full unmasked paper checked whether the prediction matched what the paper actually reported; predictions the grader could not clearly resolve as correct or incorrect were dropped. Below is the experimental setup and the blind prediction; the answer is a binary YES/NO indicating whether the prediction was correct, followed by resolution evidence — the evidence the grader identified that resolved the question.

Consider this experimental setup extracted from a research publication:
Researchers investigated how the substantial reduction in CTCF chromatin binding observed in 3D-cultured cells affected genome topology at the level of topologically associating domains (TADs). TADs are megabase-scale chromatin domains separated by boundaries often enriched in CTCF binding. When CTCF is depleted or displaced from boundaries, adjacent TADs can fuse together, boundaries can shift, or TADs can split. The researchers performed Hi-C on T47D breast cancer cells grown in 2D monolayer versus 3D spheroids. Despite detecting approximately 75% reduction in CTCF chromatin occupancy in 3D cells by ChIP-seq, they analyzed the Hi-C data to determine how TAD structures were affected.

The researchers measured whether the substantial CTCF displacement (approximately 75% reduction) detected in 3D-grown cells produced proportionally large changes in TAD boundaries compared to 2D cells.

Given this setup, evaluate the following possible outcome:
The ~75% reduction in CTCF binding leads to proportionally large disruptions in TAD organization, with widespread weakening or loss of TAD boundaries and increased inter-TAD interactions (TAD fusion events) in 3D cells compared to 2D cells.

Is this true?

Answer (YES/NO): NO